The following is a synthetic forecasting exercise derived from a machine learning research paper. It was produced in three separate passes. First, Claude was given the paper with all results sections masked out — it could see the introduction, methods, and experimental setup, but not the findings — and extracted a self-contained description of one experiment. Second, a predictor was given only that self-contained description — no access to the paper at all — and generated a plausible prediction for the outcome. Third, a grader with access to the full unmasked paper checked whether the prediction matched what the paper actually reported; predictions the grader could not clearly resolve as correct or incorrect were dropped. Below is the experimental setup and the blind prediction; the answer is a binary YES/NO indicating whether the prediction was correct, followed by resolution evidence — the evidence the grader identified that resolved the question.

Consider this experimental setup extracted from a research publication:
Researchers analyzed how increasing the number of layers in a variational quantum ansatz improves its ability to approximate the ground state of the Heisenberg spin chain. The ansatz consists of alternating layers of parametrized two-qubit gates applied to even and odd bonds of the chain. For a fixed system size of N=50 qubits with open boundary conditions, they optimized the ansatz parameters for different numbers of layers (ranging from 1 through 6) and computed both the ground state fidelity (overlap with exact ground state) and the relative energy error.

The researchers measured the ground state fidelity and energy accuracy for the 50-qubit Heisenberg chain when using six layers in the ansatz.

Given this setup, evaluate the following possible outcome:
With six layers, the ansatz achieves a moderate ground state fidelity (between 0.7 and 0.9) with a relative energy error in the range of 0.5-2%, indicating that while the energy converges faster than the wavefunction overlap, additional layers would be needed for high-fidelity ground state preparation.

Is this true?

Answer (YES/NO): NO